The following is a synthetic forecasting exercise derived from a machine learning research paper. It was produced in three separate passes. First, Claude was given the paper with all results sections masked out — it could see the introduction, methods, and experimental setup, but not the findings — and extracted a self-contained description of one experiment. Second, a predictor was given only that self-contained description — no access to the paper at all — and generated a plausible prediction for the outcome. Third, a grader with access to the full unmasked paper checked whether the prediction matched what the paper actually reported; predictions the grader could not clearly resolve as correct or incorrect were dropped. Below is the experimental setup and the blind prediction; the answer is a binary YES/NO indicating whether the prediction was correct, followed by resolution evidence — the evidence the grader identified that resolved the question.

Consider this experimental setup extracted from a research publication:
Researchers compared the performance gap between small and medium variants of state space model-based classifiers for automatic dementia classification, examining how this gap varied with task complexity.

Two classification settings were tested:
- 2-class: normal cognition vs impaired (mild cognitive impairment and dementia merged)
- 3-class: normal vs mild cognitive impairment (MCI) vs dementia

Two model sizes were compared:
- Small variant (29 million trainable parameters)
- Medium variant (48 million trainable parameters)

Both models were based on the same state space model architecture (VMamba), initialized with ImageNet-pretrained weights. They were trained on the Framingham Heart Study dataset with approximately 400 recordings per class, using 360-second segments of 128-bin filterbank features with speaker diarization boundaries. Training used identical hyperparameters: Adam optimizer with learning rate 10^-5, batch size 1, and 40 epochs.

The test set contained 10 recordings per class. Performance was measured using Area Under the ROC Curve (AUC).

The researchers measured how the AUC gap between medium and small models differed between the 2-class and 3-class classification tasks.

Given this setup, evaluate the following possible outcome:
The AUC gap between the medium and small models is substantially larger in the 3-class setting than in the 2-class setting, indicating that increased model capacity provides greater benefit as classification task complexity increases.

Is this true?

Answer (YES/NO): NO